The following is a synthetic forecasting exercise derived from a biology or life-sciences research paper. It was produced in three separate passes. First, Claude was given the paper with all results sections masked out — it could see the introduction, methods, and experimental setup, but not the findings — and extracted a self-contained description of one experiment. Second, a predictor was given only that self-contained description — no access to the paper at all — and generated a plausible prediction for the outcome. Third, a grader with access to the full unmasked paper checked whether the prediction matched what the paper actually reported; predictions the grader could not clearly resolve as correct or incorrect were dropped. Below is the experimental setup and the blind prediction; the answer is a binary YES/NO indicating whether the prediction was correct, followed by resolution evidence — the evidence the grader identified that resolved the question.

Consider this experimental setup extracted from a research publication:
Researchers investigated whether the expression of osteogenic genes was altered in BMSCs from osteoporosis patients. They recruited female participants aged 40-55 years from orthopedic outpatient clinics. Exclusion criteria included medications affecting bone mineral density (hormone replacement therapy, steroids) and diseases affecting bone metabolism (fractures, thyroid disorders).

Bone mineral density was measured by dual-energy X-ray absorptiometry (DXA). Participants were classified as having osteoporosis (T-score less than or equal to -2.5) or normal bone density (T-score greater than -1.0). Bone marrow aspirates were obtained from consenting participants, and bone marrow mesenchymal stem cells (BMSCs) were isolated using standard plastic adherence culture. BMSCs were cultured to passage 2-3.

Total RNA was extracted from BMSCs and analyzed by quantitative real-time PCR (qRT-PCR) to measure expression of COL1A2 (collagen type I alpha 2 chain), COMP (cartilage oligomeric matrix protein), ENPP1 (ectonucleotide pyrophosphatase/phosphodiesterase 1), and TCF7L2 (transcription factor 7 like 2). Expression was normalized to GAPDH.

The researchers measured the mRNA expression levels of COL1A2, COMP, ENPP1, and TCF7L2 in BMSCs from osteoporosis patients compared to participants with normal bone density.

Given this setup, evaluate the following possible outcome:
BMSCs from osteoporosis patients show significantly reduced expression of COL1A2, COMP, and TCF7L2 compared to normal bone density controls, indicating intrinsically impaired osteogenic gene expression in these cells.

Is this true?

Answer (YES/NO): YES